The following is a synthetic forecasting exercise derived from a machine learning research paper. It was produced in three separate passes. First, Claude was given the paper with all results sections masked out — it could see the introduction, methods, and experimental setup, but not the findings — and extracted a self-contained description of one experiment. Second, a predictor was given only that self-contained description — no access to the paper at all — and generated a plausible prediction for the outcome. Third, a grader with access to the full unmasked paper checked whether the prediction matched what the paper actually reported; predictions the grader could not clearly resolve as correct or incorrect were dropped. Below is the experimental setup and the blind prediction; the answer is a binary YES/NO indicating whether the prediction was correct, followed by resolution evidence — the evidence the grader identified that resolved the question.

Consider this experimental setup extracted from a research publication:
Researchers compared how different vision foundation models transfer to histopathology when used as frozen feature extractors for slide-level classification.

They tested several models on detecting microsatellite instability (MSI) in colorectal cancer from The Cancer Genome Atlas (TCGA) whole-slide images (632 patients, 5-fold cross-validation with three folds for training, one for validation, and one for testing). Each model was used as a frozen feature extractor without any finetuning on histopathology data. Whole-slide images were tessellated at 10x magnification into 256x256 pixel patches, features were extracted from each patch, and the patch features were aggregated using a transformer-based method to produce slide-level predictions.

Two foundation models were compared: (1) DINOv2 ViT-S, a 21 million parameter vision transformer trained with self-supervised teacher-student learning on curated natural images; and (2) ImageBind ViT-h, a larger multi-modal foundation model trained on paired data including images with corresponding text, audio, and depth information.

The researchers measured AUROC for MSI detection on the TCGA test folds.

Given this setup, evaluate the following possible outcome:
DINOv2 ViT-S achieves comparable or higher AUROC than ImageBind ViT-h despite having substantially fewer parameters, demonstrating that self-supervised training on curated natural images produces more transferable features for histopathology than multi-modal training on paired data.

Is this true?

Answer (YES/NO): YES